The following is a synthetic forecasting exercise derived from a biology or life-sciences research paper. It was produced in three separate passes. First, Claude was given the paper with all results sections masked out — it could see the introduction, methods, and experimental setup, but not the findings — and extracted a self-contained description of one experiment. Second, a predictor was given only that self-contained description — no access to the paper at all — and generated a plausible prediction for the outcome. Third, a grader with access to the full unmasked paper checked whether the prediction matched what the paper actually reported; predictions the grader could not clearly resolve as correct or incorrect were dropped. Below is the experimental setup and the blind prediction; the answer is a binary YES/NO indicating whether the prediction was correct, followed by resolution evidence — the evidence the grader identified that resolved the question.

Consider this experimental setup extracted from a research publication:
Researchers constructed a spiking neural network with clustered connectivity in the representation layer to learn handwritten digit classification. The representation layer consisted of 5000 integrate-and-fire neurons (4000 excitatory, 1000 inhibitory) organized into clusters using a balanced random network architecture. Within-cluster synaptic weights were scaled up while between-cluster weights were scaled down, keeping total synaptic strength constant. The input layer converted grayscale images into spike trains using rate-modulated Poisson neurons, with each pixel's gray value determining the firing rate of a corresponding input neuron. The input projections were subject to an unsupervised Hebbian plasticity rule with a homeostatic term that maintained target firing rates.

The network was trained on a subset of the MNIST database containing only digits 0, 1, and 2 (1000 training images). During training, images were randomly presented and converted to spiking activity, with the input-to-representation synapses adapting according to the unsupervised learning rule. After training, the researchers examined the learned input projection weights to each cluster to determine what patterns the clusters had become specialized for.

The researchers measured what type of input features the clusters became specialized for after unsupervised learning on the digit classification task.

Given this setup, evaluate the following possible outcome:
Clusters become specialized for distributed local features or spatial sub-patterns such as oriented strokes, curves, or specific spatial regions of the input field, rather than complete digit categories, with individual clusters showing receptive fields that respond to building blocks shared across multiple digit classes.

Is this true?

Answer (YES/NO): NO